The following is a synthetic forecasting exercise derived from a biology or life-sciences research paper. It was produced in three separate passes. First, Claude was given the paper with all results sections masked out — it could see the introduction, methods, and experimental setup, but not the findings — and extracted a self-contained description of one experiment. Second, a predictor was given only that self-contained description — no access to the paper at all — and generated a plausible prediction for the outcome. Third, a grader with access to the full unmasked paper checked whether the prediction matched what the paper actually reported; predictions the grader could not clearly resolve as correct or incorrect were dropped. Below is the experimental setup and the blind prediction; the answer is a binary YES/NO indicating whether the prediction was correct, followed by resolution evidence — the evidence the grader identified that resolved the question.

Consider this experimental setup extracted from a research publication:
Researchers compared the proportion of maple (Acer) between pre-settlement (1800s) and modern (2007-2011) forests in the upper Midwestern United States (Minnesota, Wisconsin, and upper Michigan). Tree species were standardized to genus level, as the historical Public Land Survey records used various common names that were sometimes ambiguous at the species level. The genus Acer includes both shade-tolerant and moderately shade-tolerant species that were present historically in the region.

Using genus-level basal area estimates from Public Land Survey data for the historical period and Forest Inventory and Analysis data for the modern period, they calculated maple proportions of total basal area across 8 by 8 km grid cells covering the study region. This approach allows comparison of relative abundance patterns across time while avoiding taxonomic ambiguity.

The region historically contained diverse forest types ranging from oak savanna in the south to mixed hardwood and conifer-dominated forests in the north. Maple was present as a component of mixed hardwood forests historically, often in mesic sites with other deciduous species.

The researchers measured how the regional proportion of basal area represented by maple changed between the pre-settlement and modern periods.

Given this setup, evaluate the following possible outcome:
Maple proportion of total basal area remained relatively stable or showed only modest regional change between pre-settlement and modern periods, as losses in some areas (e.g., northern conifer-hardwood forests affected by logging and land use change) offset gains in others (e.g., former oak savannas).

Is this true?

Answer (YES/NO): NO